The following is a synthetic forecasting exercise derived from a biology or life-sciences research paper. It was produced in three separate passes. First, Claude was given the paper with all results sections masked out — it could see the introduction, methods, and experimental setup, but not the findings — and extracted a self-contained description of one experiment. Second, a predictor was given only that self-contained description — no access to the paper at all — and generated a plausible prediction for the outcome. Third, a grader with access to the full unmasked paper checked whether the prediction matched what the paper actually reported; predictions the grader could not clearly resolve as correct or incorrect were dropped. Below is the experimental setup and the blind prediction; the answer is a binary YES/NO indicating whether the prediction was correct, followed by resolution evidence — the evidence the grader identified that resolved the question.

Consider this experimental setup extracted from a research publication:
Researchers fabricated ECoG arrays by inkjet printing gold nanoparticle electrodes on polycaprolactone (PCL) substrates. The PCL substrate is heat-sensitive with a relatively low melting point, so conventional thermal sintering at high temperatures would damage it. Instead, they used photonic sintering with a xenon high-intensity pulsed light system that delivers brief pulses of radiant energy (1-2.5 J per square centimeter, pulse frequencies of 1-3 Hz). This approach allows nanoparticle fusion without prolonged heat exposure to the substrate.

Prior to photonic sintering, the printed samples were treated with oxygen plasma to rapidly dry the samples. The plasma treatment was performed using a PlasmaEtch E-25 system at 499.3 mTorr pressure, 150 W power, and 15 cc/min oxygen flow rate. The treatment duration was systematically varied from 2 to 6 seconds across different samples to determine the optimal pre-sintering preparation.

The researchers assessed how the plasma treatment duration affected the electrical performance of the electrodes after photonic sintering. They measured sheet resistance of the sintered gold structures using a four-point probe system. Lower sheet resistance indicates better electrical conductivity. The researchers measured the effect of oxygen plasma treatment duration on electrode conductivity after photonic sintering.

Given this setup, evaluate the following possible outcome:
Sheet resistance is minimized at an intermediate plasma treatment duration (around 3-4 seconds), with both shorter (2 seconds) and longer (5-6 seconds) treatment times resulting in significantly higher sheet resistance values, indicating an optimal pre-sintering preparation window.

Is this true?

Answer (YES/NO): YES